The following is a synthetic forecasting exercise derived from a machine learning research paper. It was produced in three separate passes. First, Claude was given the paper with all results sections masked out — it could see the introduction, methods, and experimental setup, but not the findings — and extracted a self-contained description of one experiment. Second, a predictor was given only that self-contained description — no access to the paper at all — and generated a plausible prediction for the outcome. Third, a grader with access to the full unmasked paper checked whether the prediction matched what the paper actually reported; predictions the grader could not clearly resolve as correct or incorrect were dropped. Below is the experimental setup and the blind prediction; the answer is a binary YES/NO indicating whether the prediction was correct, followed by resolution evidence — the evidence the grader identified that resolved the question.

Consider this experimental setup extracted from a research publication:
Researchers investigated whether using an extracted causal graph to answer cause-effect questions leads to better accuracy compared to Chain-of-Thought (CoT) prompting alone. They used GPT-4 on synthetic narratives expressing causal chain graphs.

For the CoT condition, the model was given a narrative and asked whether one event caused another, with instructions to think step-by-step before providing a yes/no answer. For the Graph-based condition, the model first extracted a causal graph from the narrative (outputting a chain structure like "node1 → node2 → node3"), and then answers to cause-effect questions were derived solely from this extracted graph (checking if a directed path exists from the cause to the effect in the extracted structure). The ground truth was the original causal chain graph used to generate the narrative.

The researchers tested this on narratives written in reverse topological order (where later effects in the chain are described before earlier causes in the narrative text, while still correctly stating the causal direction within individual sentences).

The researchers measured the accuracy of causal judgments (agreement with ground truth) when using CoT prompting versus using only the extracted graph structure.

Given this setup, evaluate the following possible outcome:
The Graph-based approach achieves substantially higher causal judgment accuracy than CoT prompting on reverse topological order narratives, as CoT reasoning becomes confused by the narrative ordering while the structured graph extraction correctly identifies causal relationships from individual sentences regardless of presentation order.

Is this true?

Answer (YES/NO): NO